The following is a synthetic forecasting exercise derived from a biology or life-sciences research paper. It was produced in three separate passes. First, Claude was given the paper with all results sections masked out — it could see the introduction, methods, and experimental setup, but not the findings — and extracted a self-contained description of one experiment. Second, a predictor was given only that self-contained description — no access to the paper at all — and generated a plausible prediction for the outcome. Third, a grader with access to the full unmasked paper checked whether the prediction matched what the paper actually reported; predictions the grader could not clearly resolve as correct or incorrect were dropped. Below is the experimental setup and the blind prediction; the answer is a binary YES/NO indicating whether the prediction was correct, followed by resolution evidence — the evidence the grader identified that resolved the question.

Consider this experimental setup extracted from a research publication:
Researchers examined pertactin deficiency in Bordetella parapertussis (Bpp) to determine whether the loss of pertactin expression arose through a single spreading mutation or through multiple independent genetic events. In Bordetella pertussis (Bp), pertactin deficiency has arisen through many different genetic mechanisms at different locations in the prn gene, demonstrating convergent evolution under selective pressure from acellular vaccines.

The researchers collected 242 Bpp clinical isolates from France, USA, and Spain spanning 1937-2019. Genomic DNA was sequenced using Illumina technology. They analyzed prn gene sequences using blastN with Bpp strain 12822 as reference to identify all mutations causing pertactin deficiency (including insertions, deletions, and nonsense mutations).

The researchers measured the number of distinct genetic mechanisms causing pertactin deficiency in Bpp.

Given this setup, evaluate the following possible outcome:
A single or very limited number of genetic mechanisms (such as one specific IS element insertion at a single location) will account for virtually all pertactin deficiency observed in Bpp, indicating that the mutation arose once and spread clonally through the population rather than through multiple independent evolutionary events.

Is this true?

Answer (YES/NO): NO